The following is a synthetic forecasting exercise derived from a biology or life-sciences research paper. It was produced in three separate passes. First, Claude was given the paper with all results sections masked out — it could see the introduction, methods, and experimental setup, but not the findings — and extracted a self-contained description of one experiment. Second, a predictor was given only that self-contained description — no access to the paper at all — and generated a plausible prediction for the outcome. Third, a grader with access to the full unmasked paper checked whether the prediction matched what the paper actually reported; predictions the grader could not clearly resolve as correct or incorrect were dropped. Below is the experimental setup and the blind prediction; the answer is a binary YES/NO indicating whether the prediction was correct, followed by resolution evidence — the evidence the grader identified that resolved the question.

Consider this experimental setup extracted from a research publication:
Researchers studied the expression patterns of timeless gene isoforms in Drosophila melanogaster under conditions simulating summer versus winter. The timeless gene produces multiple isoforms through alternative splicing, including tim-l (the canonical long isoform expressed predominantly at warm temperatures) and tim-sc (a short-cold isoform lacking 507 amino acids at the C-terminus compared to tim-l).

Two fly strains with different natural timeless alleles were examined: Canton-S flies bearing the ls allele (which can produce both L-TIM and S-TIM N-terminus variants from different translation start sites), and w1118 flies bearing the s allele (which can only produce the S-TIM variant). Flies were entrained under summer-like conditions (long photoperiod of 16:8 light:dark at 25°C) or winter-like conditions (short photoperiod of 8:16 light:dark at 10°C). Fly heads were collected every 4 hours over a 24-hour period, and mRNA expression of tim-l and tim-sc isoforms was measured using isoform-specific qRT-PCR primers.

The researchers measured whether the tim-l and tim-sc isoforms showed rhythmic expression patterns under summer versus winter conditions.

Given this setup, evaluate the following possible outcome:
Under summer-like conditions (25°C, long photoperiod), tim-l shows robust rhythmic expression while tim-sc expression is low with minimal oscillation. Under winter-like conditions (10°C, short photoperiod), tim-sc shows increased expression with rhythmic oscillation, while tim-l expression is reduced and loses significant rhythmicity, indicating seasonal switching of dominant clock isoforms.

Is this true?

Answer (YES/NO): NO